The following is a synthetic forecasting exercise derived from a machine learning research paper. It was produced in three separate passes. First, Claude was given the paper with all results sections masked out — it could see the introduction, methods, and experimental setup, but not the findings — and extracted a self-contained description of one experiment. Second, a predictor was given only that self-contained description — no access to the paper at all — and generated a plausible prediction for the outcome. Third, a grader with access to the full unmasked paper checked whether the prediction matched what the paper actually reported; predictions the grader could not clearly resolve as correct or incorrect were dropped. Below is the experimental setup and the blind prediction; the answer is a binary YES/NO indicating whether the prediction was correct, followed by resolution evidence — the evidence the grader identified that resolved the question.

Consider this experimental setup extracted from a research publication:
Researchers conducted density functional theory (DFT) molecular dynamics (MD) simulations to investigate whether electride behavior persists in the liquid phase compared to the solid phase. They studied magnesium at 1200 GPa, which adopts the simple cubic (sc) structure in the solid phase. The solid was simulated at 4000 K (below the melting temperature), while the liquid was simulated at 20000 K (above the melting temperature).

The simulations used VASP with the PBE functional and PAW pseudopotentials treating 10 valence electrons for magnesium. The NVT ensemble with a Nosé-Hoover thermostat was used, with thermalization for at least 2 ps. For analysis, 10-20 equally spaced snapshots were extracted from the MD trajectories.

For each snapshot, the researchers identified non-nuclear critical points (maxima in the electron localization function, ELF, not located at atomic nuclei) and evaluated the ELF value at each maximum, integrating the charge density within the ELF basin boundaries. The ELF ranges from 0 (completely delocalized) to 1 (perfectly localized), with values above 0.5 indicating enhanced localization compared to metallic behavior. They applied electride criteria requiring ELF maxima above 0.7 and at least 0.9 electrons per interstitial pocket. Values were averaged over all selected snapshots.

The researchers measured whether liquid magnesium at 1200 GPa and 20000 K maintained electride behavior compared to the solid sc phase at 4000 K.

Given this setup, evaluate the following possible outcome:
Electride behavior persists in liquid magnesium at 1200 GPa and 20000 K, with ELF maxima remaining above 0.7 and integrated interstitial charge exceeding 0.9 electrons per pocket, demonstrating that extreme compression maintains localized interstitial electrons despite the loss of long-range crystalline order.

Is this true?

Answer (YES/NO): YES